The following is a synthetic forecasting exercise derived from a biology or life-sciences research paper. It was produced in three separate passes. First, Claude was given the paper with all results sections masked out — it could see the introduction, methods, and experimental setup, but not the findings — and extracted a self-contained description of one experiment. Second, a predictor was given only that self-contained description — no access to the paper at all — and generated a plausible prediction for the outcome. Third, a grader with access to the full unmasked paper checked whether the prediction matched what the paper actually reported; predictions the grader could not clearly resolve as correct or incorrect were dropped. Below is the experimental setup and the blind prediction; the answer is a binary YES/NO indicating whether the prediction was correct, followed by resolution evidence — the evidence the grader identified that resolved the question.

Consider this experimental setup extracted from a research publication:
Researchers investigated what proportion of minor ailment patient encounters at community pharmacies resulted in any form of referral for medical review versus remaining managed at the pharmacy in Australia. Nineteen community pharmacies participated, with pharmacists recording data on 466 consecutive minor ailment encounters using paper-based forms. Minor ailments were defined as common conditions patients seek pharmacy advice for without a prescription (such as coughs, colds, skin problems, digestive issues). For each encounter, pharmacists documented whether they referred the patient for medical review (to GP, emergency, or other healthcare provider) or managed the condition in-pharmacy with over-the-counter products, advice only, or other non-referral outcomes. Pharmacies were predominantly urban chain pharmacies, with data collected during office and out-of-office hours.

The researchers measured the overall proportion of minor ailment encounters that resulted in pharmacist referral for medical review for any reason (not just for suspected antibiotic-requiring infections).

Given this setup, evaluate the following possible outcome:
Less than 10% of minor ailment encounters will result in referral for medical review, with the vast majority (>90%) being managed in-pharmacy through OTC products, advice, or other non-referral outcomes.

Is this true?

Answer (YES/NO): NO